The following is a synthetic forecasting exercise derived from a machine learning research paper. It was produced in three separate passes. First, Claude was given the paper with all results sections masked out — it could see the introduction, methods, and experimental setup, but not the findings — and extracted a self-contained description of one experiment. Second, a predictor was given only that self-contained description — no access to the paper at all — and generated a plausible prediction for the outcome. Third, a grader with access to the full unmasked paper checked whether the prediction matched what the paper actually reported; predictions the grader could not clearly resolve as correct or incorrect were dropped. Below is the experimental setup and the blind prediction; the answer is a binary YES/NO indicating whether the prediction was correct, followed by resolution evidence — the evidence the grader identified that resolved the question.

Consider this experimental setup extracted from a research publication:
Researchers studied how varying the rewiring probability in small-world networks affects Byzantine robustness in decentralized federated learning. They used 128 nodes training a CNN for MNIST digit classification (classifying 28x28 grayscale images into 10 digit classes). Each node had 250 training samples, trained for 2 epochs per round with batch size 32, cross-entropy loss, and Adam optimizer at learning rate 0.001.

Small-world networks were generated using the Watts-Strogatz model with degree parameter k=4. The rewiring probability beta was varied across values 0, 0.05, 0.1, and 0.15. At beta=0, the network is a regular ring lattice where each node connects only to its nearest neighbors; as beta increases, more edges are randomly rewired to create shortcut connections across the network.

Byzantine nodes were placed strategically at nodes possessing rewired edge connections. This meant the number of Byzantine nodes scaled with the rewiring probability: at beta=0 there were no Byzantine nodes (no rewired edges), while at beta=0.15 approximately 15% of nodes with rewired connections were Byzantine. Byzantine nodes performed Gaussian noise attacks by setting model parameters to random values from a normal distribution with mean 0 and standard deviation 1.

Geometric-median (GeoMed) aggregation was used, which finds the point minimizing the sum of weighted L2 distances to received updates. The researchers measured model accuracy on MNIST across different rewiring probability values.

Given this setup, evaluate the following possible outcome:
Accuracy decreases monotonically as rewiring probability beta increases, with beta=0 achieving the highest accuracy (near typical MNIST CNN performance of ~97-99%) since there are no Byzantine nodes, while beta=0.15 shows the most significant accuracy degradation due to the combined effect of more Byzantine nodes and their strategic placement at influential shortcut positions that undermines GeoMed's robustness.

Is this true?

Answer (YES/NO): NO